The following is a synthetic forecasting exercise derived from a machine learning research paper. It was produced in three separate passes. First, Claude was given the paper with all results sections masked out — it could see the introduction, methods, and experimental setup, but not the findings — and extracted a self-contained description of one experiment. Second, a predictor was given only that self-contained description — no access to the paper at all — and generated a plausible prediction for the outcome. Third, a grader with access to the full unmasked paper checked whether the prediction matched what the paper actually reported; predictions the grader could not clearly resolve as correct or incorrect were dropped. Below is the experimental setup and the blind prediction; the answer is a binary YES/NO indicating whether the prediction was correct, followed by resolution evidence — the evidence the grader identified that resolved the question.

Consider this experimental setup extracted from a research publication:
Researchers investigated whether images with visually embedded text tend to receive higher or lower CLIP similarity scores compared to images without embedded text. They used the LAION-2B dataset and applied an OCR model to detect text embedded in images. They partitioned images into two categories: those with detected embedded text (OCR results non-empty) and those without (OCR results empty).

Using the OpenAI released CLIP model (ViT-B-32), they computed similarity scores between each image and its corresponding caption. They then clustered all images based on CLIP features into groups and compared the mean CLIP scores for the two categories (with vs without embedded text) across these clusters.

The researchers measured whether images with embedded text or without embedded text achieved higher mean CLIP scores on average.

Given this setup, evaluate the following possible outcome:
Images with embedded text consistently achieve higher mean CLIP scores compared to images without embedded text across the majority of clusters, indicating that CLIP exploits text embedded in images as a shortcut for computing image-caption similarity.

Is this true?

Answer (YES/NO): YES